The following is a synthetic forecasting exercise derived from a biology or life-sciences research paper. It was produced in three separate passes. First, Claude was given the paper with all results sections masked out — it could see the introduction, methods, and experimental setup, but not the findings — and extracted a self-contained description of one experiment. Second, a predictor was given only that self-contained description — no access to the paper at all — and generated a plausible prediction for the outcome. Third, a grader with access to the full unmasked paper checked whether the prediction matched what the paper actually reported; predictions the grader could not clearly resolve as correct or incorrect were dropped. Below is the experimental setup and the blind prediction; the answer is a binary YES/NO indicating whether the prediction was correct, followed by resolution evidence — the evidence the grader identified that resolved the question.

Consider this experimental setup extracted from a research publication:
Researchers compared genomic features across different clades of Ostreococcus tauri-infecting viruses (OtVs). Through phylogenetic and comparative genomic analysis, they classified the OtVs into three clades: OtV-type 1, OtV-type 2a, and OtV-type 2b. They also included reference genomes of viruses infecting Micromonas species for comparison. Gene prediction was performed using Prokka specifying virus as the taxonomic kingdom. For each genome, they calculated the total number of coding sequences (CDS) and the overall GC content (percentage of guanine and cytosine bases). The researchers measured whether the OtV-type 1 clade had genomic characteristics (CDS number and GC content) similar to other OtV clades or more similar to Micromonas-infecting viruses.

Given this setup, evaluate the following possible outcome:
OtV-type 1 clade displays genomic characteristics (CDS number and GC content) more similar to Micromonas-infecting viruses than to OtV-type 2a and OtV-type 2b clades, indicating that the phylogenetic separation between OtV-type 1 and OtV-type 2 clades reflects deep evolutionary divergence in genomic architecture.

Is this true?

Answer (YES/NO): YES